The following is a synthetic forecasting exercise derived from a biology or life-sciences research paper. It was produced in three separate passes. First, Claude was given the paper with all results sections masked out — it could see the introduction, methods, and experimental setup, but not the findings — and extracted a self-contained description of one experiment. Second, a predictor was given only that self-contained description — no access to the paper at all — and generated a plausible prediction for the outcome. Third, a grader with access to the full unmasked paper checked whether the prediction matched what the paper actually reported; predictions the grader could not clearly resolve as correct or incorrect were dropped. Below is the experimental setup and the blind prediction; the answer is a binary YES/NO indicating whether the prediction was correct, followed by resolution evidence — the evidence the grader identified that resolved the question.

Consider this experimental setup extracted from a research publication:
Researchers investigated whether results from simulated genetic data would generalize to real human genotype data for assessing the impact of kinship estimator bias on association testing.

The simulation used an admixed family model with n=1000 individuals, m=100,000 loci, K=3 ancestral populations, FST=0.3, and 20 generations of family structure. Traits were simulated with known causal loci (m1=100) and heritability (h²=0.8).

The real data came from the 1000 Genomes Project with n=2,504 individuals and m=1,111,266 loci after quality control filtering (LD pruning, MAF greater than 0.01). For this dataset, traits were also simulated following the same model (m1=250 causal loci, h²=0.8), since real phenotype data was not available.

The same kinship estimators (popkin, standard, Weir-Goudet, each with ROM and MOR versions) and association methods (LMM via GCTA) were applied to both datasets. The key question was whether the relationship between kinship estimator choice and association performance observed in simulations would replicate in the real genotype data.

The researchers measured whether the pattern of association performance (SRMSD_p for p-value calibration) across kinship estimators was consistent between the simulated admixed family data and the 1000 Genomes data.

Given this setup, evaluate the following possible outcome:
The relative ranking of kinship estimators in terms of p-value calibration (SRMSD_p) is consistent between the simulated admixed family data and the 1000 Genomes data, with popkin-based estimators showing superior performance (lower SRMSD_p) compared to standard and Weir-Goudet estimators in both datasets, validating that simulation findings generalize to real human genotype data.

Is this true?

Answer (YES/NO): NO